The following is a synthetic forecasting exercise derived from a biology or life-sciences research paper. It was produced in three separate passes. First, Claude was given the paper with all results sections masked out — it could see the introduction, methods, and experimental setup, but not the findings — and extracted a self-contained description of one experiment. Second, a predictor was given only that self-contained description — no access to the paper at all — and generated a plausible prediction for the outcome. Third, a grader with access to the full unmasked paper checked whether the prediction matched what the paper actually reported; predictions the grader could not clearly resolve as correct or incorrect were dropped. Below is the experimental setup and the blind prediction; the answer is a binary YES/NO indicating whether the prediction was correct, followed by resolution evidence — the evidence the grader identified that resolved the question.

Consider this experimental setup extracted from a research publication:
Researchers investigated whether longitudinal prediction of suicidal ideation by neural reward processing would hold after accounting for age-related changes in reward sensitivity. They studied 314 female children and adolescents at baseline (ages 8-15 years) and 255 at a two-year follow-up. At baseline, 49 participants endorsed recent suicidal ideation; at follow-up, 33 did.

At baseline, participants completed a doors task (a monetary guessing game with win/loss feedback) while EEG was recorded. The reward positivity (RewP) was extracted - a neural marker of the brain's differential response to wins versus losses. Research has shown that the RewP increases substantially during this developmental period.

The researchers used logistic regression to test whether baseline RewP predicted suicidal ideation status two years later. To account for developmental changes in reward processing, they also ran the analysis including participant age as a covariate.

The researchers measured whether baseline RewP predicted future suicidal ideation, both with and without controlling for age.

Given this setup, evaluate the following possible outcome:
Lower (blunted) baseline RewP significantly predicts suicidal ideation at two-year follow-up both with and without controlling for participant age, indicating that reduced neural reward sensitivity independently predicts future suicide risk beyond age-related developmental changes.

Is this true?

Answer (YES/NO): NO